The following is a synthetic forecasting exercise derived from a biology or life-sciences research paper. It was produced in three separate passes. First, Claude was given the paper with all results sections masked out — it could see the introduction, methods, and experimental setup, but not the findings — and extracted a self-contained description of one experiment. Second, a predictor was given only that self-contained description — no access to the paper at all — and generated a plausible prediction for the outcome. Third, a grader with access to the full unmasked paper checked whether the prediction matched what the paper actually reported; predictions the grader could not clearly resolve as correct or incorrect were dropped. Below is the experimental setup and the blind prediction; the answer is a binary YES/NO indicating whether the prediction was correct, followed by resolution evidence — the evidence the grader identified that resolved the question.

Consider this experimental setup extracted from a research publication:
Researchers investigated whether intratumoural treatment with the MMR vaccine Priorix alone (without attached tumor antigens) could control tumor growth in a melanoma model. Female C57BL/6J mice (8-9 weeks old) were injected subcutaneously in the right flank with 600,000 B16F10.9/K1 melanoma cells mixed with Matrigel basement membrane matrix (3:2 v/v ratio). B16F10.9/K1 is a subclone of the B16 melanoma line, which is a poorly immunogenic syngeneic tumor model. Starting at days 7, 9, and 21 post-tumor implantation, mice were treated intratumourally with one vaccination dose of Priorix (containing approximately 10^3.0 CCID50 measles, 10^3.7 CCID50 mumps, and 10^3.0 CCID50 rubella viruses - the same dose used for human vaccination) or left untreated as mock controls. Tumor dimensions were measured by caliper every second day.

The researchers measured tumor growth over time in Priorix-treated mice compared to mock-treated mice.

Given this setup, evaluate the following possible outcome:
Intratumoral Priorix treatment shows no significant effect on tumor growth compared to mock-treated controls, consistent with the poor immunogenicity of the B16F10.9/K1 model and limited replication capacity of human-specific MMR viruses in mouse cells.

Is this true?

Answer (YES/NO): YES